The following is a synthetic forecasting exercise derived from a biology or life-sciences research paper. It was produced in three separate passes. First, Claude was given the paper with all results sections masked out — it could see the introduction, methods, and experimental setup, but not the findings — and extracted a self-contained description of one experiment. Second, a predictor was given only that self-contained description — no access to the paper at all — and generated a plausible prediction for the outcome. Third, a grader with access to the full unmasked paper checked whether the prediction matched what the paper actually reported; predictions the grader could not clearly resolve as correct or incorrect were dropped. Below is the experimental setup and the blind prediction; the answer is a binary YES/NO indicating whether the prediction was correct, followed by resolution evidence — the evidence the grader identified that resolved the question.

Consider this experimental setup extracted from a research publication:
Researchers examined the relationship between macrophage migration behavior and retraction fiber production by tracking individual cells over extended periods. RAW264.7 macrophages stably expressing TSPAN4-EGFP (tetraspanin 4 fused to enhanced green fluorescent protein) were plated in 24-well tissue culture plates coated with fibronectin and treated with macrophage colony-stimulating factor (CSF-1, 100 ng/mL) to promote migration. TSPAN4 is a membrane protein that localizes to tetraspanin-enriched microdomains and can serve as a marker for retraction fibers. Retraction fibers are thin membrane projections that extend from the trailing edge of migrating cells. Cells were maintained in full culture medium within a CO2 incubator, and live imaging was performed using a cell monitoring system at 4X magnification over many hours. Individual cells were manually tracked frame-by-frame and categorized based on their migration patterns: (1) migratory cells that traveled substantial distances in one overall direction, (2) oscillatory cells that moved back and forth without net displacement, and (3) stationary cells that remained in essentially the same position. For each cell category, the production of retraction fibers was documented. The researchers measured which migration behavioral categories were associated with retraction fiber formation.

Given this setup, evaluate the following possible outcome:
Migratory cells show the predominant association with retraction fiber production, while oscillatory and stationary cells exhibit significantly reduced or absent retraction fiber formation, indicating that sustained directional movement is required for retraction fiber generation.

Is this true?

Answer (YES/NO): NO